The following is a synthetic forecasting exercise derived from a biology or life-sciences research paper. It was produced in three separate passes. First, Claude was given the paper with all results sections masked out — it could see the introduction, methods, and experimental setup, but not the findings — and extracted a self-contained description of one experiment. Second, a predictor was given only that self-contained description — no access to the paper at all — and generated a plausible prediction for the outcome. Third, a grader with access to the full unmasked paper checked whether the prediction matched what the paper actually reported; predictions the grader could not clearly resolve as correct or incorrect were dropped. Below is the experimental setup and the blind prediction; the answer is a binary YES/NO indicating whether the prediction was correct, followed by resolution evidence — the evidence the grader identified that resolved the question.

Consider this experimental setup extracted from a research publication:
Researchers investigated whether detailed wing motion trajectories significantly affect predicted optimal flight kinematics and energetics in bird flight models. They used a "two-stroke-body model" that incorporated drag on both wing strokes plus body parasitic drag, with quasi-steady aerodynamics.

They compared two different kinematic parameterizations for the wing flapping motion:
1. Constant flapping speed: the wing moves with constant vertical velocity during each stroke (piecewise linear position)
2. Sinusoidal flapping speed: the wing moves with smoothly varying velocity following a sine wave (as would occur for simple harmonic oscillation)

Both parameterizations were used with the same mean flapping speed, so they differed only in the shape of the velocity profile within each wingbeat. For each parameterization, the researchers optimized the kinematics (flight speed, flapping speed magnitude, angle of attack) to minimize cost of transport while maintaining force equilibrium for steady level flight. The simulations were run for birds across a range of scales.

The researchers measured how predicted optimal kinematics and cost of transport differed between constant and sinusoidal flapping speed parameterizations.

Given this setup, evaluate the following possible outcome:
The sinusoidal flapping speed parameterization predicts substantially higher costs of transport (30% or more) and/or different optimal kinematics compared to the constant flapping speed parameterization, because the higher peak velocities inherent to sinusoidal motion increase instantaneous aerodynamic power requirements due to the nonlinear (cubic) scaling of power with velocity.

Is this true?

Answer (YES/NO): NO